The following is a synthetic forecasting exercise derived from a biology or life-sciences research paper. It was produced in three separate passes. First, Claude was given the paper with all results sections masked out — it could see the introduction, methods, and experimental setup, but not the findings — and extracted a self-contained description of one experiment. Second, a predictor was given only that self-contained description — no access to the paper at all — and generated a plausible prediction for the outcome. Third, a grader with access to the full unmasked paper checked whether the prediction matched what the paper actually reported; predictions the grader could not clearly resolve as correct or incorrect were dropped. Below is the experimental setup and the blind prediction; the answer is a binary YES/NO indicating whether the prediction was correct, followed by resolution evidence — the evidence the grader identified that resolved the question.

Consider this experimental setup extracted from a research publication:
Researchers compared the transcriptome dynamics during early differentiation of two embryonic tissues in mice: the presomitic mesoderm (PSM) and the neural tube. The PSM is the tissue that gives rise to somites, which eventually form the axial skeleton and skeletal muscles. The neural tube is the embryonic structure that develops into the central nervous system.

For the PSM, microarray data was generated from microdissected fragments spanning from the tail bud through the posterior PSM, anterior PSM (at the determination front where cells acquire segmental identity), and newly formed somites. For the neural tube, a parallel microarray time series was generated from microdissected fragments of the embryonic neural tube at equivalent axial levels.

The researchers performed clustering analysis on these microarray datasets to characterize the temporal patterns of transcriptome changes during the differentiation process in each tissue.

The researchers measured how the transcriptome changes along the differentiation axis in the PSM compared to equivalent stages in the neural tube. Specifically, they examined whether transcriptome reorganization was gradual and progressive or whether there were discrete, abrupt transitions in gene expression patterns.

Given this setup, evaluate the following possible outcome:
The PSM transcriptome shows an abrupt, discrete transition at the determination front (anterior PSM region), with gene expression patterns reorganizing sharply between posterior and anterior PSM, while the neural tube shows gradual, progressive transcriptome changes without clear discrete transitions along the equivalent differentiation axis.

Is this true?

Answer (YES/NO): YES